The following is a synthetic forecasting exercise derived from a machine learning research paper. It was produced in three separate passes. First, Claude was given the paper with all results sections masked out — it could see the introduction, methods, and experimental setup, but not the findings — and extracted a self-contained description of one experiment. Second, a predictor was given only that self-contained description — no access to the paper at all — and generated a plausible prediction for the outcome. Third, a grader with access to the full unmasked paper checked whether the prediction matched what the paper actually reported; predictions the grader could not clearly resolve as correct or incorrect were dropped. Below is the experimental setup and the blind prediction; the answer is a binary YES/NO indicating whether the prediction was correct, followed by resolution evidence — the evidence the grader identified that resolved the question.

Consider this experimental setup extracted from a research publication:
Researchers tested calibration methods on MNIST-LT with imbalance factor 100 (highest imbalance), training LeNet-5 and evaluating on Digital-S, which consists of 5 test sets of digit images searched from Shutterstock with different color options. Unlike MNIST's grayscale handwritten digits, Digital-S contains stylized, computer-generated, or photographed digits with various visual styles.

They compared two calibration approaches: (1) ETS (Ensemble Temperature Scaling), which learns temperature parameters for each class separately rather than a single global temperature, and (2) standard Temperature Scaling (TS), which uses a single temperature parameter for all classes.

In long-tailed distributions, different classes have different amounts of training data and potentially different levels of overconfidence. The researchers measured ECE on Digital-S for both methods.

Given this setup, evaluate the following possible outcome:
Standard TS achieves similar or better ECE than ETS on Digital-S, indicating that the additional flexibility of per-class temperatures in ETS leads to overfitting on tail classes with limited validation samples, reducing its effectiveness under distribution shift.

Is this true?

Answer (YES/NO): YES